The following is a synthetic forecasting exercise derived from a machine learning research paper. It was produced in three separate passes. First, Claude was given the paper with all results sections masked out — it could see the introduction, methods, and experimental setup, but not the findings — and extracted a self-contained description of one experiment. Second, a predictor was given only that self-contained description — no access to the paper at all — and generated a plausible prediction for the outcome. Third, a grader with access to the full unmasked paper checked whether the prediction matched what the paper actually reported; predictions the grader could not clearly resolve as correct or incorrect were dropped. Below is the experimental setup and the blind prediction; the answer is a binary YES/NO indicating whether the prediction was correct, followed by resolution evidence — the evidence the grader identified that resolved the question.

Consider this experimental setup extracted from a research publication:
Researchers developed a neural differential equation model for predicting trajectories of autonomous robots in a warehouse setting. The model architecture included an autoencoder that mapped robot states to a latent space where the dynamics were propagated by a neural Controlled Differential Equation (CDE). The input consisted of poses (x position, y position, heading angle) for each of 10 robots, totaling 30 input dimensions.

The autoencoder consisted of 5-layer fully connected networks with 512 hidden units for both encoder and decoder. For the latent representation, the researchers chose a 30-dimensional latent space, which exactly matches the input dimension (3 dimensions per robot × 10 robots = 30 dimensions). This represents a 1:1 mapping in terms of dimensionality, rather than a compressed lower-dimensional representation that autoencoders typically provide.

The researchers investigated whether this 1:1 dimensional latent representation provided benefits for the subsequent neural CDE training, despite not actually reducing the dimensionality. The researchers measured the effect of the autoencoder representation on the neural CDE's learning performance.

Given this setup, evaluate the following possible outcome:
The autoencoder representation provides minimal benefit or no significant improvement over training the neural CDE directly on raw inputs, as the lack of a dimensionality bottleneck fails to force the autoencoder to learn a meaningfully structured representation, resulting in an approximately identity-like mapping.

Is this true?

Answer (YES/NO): NO